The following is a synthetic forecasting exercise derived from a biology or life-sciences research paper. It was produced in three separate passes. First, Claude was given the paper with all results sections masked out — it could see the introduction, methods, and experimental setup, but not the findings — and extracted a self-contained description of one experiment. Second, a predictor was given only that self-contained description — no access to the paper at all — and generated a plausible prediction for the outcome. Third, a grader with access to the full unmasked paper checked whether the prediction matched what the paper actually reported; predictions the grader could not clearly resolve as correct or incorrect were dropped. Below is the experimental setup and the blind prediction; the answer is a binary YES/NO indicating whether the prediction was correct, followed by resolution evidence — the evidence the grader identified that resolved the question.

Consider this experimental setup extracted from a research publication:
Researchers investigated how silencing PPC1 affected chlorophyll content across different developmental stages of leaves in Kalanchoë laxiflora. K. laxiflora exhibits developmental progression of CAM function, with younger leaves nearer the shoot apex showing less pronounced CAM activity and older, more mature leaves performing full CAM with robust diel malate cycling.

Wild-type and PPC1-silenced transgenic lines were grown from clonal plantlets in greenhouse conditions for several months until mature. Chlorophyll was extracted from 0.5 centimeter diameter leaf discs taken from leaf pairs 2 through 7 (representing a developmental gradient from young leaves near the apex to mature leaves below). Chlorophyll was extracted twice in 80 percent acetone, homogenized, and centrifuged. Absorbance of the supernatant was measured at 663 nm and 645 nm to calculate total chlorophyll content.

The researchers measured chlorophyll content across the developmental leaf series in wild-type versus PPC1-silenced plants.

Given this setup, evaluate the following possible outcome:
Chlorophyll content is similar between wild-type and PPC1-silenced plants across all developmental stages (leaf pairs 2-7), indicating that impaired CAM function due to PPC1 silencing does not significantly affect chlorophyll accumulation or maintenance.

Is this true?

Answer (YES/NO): NO